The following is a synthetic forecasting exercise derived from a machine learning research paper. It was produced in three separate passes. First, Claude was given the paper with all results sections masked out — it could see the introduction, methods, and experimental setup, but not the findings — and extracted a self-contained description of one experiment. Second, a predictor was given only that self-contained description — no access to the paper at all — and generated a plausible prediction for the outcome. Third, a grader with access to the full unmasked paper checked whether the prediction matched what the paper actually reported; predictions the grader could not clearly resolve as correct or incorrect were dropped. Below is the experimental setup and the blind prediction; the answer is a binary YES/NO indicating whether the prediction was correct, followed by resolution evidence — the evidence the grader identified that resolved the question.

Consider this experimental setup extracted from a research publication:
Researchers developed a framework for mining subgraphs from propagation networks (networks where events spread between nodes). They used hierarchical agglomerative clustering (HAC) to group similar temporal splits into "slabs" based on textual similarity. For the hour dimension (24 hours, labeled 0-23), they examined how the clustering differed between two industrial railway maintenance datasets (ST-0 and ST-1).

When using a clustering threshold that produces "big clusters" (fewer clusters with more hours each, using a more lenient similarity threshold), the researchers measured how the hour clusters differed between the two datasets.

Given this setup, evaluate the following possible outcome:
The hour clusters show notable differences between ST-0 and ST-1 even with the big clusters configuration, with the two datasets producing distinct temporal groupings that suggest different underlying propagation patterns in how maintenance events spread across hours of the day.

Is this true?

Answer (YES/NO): YES